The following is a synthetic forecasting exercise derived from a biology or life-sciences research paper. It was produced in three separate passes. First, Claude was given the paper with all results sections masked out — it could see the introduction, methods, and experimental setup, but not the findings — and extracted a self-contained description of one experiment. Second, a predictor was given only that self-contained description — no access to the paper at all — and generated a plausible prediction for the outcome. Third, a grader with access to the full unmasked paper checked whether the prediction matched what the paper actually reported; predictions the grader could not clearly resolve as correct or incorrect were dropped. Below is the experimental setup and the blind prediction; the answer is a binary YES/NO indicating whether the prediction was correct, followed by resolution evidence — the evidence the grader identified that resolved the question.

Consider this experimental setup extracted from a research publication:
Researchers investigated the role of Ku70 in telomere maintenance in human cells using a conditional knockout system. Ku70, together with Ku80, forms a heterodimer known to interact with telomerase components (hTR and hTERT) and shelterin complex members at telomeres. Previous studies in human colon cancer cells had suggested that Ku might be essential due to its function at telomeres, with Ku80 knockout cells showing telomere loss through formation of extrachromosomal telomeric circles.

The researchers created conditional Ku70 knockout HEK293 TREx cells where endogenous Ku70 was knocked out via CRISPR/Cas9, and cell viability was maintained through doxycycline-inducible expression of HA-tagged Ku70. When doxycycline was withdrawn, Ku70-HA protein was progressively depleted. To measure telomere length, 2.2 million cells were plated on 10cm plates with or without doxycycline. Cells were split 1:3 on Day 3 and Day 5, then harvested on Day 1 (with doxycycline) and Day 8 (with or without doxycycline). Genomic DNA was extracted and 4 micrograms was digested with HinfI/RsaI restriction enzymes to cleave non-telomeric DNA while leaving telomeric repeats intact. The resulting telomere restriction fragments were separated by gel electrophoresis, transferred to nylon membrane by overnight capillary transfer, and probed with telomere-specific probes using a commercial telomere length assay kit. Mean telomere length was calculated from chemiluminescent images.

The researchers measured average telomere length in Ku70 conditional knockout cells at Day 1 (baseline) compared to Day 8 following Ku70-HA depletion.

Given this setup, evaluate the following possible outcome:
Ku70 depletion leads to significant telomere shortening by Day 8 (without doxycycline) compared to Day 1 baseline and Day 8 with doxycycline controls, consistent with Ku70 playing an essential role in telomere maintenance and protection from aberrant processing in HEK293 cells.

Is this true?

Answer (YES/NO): NO